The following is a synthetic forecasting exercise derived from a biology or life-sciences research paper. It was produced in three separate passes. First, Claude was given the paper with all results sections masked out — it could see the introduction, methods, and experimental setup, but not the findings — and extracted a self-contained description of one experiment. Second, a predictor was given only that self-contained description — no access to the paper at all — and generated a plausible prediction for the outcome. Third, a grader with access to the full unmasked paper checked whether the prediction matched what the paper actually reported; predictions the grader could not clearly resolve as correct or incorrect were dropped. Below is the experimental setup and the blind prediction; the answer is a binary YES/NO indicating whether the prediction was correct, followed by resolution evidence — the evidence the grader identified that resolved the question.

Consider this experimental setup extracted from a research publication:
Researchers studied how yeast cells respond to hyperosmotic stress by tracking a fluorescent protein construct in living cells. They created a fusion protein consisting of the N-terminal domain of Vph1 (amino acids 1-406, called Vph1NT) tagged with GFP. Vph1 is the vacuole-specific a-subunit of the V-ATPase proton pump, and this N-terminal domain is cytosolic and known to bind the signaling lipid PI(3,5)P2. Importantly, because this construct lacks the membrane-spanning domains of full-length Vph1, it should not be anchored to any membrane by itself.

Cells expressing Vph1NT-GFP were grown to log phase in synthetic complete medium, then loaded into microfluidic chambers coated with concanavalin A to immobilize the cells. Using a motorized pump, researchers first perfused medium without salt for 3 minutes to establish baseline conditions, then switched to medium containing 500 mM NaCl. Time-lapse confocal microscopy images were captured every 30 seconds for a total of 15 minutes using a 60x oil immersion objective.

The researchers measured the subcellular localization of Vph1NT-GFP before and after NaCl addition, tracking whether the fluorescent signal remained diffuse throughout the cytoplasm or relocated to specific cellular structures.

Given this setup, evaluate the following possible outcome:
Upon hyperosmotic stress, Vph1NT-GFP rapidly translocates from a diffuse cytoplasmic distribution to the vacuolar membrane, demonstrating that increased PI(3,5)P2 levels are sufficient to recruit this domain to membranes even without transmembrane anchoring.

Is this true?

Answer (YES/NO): YES